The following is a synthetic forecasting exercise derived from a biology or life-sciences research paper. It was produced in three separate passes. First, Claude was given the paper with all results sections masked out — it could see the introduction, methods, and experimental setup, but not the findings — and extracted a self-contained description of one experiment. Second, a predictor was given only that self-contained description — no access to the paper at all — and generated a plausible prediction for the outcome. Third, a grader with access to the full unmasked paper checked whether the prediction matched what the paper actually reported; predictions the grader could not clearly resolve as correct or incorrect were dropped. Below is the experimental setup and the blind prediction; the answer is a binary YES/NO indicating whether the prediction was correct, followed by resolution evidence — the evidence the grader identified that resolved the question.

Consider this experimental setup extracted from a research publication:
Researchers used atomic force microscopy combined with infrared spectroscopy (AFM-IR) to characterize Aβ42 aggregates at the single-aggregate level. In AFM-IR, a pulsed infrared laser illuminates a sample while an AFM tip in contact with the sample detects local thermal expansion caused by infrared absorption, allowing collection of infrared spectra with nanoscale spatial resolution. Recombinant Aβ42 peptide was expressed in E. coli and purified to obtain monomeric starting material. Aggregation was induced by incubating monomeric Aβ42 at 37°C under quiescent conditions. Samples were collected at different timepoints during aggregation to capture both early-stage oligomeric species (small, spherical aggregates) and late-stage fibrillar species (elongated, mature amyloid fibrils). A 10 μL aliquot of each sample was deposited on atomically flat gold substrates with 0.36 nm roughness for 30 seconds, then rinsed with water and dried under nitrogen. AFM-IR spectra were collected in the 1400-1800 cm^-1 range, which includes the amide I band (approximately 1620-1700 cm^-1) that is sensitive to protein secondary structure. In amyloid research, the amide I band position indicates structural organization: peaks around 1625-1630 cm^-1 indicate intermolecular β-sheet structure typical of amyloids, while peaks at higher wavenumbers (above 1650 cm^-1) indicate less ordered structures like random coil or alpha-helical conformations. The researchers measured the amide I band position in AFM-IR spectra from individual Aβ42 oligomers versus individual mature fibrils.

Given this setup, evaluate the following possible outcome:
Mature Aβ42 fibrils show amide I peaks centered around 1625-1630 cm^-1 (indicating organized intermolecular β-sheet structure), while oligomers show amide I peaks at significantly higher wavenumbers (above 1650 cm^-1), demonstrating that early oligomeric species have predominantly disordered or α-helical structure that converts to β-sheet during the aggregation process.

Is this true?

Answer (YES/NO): NO